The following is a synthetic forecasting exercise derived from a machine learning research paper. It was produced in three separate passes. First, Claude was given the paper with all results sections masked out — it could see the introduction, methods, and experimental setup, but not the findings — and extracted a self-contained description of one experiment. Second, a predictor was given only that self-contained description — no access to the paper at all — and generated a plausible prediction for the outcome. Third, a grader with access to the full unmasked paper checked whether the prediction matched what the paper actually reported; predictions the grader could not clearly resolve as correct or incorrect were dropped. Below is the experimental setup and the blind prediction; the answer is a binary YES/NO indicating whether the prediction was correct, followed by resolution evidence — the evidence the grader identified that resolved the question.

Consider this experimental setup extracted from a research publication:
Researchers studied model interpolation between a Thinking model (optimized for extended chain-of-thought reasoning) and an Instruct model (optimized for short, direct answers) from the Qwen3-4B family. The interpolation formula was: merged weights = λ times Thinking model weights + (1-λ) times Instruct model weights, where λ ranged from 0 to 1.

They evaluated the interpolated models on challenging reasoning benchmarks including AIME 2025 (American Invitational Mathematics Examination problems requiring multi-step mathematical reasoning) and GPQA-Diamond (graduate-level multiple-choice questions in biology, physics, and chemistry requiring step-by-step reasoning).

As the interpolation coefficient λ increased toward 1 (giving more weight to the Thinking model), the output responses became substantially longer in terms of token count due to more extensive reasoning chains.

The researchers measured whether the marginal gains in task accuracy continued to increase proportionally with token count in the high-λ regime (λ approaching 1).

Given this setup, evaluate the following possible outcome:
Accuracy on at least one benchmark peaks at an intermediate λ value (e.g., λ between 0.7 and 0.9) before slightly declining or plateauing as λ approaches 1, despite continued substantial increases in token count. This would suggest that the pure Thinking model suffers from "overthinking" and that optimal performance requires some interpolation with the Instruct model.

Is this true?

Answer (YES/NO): YES